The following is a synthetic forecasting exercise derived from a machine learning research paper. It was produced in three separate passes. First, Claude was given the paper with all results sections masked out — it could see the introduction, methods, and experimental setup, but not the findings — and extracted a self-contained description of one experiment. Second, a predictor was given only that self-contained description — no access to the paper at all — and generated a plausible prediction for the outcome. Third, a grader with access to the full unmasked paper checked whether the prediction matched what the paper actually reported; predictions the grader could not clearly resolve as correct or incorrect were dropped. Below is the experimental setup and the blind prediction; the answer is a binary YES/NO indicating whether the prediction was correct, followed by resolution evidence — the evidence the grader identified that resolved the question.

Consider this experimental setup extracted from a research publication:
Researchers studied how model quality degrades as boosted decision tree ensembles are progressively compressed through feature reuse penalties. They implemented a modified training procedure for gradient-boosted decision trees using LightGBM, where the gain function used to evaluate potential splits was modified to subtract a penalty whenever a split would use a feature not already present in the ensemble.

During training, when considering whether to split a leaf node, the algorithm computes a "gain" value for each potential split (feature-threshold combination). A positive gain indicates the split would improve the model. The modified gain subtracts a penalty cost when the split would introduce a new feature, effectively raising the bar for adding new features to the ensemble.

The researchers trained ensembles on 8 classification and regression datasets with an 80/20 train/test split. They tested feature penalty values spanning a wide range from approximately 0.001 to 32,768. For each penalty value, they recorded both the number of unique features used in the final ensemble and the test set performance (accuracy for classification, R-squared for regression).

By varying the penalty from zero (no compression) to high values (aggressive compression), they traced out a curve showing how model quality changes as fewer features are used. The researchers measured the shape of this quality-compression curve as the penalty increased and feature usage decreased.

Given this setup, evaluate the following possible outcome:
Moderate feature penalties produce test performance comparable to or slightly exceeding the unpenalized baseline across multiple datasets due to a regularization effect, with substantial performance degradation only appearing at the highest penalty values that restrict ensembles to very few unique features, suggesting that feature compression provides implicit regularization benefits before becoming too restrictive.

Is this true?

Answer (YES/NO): NO